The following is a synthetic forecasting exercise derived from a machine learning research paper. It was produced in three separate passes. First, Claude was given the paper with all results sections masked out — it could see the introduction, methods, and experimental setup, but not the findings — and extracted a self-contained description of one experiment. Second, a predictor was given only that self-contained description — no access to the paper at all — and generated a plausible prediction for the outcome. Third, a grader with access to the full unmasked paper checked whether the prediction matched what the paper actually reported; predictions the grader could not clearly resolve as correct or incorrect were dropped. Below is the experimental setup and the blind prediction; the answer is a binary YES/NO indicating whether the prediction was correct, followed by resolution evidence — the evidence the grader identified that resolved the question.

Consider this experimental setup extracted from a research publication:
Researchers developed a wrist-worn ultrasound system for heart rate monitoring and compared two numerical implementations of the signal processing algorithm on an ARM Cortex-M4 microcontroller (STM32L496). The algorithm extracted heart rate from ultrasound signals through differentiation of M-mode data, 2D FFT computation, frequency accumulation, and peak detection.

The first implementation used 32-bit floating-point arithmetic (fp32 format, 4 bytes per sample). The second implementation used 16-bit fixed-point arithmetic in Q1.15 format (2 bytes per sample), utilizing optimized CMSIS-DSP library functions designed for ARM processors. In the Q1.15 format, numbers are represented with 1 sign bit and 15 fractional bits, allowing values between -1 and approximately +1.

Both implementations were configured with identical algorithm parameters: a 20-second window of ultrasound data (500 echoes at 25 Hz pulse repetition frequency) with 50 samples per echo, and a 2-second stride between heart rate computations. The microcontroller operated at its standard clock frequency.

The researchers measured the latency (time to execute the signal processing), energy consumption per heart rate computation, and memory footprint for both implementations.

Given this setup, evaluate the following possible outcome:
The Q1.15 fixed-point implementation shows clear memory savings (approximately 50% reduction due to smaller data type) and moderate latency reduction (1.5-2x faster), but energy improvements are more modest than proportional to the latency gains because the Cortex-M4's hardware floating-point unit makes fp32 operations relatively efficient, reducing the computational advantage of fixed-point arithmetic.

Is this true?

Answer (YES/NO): NO